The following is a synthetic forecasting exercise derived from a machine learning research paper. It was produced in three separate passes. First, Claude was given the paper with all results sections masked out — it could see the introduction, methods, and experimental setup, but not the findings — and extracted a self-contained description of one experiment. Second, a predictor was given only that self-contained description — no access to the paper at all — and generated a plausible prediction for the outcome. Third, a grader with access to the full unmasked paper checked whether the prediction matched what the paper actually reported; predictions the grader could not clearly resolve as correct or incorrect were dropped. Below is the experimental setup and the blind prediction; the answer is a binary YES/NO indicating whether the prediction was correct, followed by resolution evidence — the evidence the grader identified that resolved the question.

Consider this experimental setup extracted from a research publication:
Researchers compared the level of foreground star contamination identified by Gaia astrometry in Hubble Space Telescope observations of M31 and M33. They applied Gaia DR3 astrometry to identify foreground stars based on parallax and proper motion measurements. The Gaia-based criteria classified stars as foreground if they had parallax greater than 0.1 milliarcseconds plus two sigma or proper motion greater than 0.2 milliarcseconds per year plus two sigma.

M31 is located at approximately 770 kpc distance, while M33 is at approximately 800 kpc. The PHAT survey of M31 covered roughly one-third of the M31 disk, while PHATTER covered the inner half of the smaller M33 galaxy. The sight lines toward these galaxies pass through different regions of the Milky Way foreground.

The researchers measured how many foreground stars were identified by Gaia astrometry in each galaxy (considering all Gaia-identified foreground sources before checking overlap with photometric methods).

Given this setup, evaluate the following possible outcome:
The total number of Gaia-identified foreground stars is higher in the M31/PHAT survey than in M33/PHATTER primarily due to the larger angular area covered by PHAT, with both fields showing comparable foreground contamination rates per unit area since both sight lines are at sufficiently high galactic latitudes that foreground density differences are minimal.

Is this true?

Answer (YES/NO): NO